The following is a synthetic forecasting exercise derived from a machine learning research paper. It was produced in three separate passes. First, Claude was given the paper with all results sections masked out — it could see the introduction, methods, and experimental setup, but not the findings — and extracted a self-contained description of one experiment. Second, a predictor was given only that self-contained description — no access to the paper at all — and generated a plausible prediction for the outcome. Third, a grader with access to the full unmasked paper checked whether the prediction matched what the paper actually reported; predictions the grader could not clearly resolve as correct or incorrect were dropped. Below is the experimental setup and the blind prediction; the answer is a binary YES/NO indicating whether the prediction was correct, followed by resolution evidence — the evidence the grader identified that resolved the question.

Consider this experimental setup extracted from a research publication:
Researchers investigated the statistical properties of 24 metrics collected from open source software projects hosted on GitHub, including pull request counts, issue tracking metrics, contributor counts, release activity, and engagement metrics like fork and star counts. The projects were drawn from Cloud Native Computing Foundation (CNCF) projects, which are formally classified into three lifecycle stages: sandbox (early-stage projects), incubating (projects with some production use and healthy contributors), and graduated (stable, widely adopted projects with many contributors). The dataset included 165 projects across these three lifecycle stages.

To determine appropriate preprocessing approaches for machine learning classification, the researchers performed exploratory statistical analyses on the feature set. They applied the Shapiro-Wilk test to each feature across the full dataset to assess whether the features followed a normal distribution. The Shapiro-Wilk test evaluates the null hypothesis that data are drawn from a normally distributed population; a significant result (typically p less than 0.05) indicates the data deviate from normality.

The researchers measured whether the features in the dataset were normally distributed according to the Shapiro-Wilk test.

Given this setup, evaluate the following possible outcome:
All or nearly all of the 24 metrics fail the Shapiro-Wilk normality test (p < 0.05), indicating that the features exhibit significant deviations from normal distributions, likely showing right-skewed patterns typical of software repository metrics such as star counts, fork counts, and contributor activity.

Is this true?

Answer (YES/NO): YES